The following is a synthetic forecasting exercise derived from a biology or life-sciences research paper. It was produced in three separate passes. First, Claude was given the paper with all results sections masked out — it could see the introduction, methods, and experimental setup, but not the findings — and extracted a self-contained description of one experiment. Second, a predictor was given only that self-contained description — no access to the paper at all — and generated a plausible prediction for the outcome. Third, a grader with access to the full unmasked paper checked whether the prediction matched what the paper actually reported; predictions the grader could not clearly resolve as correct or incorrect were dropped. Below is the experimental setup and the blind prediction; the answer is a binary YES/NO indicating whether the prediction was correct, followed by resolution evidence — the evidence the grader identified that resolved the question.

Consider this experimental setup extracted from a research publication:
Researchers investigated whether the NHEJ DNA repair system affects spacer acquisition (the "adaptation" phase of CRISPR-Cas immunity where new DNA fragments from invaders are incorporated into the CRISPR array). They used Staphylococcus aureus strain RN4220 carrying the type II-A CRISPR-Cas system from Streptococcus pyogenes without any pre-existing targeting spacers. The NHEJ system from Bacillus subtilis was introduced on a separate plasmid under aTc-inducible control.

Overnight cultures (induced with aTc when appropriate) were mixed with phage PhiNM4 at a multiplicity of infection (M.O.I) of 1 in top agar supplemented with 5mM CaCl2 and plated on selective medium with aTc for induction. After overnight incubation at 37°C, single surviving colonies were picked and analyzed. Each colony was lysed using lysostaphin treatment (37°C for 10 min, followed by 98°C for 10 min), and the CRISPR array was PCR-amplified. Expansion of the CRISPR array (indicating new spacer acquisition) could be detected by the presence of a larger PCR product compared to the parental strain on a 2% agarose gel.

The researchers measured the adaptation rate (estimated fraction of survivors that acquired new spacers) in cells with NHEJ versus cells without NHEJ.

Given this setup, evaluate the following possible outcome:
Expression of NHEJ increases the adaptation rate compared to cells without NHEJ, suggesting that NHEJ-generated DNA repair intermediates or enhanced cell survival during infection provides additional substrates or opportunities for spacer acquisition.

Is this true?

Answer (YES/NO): NO